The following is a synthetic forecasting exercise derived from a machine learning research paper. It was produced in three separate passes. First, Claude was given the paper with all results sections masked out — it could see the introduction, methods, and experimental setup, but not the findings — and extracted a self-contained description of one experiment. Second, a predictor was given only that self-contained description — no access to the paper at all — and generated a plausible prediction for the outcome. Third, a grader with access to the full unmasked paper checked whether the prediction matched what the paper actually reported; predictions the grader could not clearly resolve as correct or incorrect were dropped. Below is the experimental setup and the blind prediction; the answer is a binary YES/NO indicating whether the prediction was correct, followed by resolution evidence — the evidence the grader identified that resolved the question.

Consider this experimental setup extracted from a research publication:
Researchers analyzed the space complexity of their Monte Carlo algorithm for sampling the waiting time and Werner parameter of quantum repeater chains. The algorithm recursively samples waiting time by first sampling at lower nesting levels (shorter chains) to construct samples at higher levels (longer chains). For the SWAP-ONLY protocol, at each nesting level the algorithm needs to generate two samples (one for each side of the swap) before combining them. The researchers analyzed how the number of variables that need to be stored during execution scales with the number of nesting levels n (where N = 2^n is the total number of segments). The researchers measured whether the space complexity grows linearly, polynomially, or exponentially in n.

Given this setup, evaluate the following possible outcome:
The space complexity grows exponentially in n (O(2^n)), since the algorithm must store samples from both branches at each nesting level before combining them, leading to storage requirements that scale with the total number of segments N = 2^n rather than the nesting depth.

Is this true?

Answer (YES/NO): NO